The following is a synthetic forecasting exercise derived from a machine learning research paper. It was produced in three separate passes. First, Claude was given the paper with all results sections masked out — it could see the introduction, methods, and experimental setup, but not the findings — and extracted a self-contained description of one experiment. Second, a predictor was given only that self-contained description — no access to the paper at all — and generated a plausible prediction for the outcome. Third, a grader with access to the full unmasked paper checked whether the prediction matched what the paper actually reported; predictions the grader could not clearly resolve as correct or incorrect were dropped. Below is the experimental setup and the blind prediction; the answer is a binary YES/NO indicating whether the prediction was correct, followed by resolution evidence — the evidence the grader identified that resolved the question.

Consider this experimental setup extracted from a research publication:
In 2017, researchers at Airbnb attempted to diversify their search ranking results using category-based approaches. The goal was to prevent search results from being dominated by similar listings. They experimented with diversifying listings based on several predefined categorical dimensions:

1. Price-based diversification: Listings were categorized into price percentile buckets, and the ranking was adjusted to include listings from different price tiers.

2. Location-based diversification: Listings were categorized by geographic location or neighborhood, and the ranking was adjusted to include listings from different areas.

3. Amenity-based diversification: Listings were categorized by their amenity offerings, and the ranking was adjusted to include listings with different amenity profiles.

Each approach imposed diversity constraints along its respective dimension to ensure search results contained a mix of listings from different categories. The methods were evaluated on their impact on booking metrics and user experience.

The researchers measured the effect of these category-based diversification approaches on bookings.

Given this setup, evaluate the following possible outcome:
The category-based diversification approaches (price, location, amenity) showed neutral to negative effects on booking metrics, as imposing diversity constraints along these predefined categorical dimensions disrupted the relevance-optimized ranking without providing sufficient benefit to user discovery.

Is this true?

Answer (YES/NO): YES